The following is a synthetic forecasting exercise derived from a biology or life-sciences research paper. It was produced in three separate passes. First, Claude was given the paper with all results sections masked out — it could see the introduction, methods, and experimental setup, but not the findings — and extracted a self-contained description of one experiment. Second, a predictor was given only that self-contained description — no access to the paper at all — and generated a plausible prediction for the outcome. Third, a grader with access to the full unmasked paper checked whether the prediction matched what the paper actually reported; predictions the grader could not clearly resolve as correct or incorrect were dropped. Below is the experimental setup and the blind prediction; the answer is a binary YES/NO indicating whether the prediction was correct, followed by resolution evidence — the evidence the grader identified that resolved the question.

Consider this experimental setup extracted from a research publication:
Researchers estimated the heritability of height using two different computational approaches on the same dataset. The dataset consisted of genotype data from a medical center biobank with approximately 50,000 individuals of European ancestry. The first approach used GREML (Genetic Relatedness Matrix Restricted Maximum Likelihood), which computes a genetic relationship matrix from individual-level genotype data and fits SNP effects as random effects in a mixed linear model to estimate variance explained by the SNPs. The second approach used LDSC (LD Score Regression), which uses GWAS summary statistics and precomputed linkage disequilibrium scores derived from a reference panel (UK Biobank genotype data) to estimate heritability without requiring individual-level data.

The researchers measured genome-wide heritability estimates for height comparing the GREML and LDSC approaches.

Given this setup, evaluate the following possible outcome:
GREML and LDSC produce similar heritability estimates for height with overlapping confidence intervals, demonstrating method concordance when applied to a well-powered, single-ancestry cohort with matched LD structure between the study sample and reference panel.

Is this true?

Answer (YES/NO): NO